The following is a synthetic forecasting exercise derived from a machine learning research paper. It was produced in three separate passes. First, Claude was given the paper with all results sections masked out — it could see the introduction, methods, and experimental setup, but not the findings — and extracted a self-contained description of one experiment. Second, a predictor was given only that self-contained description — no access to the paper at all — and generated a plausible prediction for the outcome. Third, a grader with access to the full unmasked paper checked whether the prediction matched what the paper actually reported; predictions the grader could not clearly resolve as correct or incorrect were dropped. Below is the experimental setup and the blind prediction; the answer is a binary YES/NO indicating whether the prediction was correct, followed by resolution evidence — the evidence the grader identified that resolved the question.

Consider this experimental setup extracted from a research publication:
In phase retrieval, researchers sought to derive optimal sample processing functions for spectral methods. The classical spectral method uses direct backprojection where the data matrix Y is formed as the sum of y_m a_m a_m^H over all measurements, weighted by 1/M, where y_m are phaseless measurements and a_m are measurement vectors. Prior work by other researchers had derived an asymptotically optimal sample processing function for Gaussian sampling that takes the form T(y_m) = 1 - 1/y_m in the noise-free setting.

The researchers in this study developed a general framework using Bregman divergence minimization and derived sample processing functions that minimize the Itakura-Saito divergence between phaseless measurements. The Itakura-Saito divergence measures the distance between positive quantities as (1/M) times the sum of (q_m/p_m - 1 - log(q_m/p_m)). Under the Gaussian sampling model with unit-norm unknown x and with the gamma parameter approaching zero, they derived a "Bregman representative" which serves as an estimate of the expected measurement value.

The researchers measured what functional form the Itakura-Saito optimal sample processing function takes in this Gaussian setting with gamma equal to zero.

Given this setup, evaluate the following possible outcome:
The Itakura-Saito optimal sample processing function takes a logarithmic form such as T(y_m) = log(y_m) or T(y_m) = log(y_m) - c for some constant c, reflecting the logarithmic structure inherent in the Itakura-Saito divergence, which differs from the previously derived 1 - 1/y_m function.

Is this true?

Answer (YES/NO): NO